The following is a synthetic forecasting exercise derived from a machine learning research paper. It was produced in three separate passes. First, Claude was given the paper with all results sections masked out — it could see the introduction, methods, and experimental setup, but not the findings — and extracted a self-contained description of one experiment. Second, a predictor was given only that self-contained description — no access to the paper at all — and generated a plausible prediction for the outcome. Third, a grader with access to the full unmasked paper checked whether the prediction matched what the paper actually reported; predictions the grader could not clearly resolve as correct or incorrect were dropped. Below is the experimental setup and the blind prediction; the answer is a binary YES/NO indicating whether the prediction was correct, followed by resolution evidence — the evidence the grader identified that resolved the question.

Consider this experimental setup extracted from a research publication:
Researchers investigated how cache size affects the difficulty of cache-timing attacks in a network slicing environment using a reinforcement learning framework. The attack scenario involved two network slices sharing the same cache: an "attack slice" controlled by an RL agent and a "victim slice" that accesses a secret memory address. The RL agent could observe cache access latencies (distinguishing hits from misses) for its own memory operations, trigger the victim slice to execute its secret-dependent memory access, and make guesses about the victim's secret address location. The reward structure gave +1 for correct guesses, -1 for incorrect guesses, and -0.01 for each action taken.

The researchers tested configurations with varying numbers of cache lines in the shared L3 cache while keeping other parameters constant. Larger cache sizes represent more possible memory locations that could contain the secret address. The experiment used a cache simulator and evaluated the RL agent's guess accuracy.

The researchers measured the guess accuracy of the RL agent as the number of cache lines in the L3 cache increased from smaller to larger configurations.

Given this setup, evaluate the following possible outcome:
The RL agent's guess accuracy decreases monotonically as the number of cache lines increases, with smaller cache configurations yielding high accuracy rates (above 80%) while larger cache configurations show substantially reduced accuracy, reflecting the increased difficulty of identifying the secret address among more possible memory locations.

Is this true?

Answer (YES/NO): NO